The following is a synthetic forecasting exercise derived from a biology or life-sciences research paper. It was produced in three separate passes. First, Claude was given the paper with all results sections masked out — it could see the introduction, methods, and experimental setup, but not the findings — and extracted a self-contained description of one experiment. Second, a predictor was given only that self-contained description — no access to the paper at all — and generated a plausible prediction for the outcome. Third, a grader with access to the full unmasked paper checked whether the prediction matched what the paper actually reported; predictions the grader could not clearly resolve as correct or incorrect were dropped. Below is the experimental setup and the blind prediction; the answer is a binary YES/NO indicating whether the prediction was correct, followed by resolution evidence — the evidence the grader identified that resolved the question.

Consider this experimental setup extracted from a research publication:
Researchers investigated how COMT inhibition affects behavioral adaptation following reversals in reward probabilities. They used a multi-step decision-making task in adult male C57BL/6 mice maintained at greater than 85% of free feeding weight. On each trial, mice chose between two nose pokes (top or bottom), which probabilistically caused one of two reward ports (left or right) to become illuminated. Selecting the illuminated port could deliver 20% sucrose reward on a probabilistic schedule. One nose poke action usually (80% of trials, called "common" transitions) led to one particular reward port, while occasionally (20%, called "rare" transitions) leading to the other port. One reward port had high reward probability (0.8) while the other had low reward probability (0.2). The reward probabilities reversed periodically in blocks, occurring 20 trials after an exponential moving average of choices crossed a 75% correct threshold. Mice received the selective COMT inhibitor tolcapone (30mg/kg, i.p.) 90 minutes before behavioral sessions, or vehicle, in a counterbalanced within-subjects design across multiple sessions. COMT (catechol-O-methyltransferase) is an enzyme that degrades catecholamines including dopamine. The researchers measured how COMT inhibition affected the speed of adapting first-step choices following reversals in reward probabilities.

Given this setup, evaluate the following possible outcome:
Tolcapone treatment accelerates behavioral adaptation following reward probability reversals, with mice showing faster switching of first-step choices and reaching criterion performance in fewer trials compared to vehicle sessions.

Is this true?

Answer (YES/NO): YES